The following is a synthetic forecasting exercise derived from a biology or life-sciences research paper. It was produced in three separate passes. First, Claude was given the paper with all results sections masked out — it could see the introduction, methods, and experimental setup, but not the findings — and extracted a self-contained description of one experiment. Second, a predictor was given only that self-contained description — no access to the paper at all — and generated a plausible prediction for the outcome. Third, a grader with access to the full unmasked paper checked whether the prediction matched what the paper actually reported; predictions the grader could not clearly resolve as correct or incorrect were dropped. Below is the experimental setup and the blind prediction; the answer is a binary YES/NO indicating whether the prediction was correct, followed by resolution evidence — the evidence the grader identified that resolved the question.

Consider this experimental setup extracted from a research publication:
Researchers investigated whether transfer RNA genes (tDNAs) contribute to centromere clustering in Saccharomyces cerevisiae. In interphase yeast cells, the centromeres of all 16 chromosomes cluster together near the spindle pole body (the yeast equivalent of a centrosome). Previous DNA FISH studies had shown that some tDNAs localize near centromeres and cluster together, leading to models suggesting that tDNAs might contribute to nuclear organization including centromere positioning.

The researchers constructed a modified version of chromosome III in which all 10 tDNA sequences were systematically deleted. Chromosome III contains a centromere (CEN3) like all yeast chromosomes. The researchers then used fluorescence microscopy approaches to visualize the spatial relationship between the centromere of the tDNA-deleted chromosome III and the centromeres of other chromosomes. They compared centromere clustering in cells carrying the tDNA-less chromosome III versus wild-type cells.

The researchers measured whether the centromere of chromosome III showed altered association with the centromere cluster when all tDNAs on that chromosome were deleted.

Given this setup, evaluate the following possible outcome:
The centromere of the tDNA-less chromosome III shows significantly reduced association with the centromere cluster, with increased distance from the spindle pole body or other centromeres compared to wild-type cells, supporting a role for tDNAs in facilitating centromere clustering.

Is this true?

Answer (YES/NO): NO